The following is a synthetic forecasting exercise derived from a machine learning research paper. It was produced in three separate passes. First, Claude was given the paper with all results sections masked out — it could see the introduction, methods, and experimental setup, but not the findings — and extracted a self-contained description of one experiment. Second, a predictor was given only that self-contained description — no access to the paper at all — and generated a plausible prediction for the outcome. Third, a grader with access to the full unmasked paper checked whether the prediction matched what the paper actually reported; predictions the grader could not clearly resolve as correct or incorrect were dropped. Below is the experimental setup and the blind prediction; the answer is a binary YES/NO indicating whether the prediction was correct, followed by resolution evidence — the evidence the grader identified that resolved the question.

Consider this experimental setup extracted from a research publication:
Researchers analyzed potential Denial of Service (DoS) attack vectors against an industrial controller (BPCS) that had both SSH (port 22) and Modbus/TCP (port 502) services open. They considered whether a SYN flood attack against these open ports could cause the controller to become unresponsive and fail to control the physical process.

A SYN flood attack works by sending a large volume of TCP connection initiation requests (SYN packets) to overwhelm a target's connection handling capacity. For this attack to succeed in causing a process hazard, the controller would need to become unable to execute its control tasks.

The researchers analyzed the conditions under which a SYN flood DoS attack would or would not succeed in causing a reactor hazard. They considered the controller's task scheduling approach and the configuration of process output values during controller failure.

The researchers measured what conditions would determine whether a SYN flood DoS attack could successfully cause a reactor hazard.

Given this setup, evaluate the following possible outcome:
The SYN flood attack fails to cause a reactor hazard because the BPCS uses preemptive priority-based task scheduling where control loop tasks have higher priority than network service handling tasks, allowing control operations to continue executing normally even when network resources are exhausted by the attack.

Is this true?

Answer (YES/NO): YES